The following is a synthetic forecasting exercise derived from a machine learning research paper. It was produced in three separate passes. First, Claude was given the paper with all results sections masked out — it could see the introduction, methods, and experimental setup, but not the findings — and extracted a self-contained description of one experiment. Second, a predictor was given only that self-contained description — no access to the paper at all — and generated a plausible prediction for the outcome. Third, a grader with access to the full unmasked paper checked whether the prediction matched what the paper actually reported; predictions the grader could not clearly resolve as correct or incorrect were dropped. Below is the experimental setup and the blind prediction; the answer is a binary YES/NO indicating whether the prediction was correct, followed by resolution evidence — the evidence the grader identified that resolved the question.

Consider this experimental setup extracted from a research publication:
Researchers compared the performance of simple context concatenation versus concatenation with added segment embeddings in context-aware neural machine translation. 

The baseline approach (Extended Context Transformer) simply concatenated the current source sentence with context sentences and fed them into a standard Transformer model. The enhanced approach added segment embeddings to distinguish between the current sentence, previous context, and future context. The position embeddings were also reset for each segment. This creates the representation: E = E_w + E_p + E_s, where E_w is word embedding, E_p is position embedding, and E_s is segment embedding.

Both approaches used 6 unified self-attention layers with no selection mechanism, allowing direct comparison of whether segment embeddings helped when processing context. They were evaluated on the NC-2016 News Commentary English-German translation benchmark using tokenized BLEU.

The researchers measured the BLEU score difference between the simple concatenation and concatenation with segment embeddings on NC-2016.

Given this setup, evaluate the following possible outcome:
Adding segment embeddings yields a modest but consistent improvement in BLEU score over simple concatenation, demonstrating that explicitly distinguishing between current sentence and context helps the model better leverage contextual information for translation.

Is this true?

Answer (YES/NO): YES